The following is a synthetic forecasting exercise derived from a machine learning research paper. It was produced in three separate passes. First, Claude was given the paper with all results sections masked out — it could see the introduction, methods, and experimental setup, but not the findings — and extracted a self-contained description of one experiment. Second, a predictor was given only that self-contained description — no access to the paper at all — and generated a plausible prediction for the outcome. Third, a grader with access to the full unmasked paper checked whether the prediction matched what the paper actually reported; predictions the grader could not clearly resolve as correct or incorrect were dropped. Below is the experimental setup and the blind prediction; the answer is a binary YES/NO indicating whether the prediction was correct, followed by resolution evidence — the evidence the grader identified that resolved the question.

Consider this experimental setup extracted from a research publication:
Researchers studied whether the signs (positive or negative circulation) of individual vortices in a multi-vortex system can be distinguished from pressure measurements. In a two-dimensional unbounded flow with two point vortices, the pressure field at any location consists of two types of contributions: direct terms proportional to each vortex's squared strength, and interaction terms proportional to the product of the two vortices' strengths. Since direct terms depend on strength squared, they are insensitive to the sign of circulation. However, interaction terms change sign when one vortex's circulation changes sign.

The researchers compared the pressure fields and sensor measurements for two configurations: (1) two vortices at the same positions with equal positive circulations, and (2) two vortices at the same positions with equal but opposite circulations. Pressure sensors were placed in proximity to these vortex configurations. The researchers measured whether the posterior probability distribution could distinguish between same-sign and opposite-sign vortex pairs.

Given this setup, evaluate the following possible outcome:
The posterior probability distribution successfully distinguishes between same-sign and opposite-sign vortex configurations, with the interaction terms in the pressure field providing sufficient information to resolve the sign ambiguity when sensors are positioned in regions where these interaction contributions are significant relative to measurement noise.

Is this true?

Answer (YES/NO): YES